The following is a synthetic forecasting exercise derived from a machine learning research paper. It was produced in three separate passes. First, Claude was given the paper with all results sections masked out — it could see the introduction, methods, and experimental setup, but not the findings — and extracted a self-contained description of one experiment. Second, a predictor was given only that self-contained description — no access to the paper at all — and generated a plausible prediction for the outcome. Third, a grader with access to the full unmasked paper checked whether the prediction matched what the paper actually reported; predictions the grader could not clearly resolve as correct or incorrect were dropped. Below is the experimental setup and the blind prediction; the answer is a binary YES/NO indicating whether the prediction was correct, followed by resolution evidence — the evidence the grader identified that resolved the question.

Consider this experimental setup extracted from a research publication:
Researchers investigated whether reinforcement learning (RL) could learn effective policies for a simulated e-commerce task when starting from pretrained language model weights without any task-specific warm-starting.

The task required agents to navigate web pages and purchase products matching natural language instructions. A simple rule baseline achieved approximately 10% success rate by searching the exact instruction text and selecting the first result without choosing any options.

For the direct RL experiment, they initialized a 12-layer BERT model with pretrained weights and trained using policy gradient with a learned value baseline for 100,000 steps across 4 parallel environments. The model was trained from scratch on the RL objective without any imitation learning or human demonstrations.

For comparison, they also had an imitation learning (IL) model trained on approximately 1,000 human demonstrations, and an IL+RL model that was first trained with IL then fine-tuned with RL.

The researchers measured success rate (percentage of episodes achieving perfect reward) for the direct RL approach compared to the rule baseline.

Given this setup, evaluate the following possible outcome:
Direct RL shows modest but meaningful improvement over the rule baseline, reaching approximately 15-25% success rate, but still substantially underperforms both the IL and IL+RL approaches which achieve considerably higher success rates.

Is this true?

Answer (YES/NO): NO